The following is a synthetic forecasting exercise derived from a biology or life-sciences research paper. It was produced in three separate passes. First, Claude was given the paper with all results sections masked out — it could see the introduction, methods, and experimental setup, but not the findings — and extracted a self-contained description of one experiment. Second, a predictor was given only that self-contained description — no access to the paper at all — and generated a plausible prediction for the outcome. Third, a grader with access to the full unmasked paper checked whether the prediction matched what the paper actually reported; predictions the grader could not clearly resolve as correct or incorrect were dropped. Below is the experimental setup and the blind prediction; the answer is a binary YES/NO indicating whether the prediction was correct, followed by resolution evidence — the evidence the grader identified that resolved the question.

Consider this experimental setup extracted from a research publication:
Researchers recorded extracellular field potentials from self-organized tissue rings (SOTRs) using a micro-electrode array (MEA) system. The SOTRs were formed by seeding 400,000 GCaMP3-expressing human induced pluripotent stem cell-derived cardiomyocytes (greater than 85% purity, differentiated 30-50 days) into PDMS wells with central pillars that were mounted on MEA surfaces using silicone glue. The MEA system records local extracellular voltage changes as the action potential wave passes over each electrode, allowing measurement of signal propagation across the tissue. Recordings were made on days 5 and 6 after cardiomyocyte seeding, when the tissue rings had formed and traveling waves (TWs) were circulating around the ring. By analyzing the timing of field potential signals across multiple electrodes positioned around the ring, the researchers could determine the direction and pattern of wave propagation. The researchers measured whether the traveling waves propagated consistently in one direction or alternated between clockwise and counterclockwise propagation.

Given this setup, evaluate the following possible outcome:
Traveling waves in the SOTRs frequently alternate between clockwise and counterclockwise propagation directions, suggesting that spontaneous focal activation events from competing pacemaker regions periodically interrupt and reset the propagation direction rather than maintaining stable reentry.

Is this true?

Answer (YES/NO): NO